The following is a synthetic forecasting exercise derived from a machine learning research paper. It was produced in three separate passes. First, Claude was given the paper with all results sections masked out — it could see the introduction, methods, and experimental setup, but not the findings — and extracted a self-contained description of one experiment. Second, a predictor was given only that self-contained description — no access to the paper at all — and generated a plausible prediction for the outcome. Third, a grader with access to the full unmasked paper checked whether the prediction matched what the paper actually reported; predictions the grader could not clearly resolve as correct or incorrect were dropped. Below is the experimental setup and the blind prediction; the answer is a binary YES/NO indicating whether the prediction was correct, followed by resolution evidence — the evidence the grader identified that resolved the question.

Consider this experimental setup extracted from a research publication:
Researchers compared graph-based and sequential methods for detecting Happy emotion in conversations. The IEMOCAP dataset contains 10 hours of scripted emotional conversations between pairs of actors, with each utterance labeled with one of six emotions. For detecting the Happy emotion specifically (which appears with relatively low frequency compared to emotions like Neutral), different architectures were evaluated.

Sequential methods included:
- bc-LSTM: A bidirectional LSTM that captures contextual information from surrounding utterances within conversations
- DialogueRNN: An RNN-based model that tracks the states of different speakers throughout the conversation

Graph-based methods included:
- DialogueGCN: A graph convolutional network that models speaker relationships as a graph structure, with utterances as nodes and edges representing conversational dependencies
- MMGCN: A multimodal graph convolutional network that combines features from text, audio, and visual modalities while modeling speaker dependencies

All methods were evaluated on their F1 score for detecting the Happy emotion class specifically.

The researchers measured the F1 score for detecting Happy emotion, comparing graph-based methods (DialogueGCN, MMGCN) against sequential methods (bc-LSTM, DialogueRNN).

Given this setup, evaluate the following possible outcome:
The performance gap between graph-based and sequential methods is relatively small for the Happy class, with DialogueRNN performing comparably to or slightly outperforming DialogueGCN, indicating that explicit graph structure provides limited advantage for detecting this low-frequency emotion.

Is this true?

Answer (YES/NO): NO